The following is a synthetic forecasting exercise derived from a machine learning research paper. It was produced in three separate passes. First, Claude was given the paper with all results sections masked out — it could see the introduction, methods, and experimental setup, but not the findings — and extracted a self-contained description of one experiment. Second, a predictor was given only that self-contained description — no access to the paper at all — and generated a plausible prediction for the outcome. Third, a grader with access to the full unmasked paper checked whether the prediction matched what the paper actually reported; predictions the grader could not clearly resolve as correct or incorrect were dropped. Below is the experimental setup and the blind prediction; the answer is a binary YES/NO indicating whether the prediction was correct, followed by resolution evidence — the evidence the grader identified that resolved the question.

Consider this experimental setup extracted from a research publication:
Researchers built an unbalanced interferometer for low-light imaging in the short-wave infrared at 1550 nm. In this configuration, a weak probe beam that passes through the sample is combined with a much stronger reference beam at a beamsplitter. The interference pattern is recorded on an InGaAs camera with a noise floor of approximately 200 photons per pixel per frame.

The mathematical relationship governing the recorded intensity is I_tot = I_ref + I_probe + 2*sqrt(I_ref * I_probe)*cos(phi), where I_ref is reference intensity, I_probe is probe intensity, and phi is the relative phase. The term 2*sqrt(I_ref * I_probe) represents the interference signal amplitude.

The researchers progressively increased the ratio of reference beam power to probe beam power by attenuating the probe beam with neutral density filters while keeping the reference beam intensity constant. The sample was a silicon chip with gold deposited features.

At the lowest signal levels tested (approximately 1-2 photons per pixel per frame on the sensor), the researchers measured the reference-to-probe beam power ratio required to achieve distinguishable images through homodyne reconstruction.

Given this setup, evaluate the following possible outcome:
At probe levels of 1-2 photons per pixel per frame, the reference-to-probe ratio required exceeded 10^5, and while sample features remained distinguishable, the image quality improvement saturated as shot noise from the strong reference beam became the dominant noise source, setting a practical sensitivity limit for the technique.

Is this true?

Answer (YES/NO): NO